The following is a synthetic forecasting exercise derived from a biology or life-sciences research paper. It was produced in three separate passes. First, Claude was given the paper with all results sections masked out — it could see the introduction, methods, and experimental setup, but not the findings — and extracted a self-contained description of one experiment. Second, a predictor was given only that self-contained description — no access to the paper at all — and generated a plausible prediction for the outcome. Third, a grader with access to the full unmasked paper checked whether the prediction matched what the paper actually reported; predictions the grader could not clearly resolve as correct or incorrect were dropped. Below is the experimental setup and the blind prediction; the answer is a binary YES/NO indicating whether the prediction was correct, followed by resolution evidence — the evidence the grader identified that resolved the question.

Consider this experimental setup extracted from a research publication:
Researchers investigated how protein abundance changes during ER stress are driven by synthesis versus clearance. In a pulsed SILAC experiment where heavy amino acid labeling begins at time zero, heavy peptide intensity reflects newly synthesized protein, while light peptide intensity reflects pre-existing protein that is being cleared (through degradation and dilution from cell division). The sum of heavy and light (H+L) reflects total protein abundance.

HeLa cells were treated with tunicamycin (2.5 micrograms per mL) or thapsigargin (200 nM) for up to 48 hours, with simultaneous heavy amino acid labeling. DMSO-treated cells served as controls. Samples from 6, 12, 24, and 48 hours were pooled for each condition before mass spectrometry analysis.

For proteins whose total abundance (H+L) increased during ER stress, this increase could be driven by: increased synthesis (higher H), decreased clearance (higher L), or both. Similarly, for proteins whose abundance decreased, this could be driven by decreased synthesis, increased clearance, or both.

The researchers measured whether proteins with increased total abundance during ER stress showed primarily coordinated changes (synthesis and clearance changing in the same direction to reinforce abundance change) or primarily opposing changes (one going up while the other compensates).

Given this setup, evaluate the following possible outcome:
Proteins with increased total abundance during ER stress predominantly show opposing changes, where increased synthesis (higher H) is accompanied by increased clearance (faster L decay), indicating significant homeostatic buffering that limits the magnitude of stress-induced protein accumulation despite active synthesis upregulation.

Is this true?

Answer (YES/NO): NO